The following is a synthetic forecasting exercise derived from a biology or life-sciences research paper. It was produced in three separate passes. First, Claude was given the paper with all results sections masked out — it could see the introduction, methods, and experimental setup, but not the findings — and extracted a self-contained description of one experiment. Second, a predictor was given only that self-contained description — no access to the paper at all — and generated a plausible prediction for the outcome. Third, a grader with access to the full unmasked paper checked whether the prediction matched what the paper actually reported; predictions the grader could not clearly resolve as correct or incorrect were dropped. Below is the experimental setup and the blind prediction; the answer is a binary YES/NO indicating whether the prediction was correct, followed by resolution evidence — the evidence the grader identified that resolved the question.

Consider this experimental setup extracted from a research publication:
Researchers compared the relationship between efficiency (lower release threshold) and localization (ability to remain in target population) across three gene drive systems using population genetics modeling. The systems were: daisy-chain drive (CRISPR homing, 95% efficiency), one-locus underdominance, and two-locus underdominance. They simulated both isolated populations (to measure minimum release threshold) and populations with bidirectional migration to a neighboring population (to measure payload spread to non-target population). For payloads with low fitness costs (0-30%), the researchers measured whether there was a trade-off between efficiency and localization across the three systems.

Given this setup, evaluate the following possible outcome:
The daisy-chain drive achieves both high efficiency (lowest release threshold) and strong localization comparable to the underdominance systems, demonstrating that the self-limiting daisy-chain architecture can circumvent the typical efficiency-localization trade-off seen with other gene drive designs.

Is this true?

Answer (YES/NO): NO